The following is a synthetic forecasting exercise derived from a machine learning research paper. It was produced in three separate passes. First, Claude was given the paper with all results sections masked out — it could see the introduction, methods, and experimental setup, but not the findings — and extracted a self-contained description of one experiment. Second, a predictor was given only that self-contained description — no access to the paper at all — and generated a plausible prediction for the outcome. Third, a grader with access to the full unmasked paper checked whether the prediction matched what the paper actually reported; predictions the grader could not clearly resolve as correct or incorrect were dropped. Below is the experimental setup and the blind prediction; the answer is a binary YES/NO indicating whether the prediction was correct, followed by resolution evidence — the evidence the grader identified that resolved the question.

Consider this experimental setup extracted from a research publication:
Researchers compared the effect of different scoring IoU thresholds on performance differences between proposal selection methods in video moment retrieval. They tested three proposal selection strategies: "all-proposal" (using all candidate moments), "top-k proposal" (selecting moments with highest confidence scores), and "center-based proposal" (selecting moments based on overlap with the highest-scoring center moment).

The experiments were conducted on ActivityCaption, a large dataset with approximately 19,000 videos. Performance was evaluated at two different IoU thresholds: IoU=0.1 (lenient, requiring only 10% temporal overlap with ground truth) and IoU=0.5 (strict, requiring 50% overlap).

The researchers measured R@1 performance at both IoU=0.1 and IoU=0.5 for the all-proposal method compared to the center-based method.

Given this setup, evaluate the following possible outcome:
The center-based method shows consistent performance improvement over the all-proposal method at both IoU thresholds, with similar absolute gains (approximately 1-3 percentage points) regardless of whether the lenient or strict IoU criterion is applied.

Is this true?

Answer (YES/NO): NO